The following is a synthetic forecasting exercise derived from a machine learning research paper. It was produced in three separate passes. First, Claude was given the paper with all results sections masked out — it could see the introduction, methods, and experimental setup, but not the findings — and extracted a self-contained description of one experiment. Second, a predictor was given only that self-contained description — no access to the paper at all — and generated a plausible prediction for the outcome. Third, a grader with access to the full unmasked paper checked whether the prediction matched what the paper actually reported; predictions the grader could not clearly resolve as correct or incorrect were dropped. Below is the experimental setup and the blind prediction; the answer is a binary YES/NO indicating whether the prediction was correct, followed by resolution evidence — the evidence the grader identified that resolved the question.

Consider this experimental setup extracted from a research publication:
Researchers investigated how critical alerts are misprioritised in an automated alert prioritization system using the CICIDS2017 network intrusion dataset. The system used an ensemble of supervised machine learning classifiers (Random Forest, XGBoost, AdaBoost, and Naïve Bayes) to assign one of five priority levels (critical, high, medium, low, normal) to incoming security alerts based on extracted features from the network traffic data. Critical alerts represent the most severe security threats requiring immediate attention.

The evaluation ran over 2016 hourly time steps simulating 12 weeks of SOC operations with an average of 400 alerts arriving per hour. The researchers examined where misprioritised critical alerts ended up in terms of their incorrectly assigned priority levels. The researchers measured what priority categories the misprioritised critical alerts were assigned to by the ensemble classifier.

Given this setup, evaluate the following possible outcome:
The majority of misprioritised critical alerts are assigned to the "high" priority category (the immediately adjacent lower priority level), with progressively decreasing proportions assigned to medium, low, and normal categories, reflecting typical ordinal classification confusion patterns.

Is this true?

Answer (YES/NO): NO